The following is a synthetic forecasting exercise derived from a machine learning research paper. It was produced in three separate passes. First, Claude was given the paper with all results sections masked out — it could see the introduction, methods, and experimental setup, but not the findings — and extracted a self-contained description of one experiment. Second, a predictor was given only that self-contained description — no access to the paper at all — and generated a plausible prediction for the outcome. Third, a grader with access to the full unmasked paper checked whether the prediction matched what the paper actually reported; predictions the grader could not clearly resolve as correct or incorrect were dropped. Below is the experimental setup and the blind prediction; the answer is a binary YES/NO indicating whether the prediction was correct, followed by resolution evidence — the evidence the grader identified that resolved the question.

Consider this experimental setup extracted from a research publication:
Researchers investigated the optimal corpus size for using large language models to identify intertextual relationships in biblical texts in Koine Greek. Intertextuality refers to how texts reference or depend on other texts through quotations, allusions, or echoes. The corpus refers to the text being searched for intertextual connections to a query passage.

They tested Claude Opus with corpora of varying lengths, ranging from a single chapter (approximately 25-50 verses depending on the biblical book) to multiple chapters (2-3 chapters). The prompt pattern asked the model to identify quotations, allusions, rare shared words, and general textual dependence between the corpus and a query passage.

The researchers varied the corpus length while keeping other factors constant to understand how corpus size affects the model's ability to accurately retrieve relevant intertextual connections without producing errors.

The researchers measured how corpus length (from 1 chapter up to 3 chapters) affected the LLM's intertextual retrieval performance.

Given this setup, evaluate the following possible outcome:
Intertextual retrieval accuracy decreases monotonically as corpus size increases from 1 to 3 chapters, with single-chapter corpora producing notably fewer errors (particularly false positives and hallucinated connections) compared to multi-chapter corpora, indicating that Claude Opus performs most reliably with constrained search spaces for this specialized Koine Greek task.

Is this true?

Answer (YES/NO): NO